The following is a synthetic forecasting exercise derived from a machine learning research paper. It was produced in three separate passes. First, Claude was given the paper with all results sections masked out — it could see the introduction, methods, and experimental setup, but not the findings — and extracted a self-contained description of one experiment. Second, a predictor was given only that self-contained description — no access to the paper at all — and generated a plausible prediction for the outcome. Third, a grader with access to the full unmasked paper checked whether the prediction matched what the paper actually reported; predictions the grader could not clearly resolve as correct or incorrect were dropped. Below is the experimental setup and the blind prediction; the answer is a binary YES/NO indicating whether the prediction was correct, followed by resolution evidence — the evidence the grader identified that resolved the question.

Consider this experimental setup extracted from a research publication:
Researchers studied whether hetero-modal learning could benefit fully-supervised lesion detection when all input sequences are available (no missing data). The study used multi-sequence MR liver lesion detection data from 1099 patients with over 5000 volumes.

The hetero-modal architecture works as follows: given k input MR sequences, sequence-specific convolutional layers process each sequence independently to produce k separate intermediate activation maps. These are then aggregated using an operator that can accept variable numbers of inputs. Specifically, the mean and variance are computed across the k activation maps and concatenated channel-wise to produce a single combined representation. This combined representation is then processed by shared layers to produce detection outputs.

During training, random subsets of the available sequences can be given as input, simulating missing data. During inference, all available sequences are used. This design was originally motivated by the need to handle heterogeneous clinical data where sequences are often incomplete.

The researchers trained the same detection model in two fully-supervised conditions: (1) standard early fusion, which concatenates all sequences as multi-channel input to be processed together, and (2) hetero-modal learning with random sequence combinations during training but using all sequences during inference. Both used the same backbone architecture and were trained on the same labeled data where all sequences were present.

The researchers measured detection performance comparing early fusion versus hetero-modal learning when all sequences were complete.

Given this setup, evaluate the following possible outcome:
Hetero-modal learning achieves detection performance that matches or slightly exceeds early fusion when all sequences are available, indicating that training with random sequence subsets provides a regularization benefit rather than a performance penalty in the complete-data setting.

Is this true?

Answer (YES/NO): YES